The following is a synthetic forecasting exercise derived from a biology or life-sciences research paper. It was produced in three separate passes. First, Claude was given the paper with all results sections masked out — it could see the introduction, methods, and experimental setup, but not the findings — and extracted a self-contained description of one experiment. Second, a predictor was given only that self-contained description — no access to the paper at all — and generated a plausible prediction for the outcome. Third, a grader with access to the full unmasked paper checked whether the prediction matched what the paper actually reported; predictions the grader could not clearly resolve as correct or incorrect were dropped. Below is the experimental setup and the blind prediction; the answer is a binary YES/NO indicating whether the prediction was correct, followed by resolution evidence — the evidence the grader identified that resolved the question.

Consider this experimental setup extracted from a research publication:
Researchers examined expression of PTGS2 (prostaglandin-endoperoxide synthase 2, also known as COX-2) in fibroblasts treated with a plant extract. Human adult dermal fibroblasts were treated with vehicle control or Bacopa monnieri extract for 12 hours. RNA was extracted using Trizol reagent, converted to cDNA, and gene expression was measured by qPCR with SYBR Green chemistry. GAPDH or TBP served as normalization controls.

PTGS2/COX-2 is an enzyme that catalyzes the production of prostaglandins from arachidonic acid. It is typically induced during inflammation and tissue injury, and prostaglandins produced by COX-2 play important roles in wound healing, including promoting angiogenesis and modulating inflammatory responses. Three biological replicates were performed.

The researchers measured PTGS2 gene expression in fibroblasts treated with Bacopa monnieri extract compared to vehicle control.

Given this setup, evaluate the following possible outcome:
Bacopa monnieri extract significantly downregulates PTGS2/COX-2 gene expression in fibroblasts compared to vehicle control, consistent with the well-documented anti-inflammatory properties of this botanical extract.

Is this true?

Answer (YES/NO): NO